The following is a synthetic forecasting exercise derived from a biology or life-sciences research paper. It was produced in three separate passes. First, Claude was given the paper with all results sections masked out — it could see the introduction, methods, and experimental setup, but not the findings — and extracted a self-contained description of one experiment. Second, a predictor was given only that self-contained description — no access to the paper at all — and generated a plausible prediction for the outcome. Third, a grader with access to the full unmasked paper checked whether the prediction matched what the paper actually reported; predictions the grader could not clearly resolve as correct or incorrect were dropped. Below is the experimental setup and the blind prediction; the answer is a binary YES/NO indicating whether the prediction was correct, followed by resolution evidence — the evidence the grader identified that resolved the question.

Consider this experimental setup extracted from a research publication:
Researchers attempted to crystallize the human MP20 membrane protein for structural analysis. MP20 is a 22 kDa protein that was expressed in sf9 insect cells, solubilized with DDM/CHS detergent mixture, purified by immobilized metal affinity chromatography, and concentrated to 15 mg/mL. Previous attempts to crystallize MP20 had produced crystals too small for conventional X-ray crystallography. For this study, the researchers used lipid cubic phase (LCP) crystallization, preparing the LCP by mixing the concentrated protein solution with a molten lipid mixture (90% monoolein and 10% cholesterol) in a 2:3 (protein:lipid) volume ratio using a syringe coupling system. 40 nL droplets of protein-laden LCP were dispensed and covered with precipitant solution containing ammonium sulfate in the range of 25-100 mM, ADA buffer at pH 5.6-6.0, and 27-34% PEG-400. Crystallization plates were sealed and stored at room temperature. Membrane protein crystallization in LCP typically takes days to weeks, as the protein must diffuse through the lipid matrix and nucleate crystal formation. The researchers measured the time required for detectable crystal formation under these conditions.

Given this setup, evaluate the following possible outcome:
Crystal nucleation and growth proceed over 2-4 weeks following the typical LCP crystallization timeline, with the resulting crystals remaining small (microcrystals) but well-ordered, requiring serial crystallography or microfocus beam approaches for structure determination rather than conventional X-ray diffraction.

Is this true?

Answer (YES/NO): NO